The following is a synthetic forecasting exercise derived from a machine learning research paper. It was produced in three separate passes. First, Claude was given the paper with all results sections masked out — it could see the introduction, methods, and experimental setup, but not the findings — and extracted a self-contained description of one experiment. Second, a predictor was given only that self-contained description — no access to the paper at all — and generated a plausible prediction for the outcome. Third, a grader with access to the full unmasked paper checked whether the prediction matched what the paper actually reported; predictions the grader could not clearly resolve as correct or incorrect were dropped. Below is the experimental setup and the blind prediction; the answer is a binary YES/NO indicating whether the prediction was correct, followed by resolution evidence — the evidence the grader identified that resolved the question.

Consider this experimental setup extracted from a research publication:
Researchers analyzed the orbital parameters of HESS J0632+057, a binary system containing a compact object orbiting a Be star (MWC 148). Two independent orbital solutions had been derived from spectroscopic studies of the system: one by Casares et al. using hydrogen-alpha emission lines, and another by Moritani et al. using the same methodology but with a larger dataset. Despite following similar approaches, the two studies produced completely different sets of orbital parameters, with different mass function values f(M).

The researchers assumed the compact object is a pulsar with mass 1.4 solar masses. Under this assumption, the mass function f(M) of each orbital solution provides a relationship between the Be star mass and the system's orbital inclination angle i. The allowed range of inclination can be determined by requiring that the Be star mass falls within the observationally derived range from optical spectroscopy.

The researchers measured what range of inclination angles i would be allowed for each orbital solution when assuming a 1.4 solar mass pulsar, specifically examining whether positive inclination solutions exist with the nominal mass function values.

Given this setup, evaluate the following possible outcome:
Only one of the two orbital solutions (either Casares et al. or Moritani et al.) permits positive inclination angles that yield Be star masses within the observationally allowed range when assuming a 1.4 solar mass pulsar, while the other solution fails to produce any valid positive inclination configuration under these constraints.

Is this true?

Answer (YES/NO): YES